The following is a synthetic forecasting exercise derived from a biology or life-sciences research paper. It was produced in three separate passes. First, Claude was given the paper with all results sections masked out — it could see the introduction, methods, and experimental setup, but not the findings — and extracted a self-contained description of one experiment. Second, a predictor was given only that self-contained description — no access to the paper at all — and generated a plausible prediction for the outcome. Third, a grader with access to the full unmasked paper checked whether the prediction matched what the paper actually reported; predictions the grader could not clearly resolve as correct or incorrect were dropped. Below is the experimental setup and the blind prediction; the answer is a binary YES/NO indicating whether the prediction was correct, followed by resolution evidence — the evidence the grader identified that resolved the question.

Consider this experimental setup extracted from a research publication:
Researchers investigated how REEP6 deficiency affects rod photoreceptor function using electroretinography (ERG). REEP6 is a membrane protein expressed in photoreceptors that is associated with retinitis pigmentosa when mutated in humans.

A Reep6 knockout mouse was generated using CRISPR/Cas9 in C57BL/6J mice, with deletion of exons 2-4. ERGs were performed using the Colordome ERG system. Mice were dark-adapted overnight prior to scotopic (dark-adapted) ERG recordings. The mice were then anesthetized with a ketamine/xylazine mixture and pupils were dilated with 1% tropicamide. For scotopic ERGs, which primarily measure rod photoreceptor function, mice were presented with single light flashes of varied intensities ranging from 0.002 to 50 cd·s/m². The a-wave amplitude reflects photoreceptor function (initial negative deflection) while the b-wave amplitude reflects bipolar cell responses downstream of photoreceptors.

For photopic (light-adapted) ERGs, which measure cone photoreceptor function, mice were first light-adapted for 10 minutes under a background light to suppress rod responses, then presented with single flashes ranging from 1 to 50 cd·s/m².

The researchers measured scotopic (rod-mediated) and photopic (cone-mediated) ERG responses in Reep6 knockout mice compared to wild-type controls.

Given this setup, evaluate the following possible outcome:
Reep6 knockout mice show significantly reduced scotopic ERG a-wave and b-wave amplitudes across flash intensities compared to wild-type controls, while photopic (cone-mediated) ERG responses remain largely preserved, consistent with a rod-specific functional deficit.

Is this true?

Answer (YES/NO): YES